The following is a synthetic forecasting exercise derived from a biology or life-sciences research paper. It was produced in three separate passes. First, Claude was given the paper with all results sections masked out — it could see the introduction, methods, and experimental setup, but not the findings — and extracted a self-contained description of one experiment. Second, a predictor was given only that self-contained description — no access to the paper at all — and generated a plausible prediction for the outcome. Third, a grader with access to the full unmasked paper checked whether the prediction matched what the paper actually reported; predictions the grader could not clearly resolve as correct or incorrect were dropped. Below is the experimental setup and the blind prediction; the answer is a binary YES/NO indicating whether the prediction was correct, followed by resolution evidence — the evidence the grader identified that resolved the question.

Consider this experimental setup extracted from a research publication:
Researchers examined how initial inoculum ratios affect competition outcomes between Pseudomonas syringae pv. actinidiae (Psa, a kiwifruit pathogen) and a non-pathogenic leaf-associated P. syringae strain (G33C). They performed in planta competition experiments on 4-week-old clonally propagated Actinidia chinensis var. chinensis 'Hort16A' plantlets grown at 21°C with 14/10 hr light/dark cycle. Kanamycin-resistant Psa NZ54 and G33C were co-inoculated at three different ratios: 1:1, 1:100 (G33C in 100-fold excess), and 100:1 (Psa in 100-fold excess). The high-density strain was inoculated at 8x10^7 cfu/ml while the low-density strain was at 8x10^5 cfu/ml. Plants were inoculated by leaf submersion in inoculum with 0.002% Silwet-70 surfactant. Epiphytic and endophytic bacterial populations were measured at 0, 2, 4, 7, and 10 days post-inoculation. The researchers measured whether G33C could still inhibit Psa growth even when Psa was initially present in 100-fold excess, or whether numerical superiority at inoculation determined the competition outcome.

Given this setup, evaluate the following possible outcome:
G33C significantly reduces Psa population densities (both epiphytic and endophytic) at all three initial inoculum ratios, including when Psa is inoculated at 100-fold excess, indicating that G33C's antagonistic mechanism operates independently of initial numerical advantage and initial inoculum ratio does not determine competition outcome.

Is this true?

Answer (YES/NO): NO